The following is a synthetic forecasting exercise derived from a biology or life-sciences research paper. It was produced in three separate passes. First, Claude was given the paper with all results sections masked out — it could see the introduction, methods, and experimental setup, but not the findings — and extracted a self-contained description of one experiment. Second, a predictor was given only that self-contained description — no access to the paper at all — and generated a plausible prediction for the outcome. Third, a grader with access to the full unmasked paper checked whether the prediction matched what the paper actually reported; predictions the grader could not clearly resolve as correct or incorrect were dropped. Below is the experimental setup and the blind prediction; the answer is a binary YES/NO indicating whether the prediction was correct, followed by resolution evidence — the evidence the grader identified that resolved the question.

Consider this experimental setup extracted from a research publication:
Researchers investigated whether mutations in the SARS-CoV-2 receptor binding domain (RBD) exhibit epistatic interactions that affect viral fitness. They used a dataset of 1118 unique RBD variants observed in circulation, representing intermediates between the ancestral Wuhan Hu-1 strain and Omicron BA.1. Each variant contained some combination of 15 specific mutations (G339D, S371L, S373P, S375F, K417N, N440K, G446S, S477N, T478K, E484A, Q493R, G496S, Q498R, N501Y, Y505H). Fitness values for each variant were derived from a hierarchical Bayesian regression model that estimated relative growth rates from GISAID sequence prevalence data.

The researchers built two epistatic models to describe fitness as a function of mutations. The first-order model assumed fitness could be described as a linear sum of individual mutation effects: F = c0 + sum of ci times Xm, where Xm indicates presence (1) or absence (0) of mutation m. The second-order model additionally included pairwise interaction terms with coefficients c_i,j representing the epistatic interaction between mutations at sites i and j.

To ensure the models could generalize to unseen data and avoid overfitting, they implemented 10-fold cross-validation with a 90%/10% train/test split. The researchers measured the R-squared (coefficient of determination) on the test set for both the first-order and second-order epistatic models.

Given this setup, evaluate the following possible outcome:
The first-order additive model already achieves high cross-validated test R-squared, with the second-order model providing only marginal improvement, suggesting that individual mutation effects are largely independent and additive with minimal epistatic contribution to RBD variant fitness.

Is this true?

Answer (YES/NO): NO